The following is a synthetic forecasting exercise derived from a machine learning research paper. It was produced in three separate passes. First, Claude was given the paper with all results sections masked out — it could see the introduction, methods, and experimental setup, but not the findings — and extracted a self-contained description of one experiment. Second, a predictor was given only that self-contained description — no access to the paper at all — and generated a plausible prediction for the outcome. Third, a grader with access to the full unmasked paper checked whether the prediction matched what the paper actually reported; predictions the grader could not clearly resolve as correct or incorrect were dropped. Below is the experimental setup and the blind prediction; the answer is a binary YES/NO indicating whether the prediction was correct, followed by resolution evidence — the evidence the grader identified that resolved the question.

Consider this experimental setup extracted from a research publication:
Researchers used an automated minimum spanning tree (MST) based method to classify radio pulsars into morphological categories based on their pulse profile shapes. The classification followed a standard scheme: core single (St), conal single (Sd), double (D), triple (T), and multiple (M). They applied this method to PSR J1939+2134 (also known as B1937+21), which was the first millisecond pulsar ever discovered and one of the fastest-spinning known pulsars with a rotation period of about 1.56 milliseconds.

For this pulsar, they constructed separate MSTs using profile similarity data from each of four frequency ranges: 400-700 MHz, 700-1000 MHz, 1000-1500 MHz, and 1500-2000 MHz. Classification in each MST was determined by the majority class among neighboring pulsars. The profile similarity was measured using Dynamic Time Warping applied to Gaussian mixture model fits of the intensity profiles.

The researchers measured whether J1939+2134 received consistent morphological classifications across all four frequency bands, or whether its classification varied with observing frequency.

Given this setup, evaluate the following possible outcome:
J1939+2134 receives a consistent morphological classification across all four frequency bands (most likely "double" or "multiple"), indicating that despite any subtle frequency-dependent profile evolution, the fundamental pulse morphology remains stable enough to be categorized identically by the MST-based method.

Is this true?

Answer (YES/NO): NO